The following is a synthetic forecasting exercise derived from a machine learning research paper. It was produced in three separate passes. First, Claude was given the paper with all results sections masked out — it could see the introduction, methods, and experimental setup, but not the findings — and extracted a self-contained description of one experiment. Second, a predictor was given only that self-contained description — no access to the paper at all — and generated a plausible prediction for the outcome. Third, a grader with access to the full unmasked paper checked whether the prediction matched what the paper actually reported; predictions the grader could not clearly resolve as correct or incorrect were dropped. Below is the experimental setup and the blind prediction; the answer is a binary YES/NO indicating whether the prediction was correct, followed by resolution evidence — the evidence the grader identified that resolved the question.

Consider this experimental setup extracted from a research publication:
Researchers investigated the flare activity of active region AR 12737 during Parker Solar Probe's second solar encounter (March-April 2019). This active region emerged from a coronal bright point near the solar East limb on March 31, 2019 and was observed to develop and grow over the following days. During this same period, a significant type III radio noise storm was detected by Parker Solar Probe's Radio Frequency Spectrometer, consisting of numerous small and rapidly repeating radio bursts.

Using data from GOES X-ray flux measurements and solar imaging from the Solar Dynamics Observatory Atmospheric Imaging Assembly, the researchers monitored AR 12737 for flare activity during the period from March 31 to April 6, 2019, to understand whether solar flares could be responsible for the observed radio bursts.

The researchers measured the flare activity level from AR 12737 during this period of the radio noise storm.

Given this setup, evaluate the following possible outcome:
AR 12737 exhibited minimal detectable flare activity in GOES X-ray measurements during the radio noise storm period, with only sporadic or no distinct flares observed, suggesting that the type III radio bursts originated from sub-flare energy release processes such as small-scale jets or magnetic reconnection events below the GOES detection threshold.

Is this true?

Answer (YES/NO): YES